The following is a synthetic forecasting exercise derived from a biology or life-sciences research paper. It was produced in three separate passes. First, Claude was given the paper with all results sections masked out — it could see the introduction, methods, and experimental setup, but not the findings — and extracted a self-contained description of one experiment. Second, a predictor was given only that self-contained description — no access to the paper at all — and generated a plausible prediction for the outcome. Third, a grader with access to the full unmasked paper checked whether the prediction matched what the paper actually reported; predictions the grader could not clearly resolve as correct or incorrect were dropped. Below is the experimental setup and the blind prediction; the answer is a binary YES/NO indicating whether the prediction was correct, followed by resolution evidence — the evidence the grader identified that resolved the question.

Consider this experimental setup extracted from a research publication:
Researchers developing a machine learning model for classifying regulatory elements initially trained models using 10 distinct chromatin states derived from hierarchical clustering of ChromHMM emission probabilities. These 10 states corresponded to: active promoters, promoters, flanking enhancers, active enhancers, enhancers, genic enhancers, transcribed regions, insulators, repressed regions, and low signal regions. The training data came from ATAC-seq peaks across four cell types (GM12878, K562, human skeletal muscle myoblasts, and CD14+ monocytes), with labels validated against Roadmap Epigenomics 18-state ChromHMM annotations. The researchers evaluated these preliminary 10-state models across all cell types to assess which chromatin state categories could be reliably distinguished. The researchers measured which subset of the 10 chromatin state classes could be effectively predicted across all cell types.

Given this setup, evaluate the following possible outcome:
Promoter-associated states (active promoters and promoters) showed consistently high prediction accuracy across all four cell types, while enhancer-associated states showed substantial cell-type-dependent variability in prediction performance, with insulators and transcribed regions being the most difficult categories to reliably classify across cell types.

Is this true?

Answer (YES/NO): NO